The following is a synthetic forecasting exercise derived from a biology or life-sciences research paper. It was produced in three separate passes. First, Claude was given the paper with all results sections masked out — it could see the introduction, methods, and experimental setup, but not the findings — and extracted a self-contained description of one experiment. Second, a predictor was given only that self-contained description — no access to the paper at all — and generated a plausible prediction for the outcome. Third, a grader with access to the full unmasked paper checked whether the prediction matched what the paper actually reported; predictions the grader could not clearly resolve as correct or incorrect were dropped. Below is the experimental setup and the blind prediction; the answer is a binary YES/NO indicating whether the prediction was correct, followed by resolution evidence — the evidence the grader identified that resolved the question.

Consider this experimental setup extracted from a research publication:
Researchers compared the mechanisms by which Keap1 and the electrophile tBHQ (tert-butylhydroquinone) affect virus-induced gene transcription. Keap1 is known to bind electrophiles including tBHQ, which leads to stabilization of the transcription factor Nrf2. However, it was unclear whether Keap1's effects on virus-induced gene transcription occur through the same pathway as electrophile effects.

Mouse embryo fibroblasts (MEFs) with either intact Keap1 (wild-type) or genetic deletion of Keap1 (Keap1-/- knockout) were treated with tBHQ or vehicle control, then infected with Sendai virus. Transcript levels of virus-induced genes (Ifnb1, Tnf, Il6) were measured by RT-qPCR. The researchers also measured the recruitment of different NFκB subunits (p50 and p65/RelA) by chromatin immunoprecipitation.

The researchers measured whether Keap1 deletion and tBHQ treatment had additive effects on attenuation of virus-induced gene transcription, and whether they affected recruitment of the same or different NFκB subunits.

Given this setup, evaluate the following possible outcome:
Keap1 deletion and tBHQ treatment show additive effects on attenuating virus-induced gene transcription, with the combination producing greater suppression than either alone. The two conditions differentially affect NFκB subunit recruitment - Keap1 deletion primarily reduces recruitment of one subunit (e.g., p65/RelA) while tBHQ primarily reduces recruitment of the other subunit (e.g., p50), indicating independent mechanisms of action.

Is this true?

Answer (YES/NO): NO